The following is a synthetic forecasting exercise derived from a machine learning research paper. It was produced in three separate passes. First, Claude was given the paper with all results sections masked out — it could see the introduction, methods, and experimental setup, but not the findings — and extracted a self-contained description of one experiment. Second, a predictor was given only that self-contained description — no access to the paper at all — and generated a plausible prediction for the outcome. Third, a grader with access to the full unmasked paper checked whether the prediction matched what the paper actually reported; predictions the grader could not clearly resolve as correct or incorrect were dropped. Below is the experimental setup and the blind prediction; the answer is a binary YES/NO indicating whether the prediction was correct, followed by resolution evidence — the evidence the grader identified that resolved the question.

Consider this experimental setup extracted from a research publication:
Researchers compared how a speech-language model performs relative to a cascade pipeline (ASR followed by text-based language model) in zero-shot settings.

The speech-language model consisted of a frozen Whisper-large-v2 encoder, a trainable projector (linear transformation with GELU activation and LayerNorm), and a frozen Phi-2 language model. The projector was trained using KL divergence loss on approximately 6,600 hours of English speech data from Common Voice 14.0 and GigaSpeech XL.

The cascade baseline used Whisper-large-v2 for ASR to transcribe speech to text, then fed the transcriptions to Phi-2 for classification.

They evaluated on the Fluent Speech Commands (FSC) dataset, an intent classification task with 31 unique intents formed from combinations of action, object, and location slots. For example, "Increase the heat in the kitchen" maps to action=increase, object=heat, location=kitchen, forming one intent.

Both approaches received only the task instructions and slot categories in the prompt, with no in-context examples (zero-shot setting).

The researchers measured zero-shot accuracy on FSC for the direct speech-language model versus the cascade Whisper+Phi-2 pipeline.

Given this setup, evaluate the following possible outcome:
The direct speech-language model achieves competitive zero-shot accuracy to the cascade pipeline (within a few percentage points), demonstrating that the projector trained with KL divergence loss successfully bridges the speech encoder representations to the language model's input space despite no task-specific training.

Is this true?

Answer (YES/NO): NO